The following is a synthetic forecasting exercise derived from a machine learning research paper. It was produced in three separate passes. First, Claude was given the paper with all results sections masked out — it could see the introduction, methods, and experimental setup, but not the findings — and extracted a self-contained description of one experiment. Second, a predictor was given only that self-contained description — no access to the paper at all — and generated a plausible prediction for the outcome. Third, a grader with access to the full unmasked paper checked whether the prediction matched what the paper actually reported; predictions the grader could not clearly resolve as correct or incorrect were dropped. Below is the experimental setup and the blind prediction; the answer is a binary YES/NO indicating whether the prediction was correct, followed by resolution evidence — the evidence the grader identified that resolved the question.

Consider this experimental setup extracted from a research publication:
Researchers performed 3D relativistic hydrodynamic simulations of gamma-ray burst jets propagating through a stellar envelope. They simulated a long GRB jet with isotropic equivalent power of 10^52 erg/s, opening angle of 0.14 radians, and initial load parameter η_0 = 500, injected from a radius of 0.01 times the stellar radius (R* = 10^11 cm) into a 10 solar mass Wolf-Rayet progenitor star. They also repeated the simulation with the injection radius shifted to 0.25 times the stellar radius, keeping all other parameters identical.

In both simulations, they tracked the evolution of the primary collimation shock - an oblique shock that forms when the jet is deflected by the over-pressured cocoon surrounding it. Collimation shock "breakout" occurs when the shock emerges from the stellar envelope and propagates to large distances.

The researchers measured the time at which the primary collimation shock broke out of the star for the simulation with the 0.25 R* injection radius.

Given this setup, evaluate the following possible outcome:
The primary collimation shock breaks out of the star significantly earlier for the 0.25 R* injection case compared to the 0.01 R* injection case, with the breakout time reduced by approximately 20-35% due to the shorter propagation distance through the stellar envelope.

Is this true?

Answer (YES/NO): NO